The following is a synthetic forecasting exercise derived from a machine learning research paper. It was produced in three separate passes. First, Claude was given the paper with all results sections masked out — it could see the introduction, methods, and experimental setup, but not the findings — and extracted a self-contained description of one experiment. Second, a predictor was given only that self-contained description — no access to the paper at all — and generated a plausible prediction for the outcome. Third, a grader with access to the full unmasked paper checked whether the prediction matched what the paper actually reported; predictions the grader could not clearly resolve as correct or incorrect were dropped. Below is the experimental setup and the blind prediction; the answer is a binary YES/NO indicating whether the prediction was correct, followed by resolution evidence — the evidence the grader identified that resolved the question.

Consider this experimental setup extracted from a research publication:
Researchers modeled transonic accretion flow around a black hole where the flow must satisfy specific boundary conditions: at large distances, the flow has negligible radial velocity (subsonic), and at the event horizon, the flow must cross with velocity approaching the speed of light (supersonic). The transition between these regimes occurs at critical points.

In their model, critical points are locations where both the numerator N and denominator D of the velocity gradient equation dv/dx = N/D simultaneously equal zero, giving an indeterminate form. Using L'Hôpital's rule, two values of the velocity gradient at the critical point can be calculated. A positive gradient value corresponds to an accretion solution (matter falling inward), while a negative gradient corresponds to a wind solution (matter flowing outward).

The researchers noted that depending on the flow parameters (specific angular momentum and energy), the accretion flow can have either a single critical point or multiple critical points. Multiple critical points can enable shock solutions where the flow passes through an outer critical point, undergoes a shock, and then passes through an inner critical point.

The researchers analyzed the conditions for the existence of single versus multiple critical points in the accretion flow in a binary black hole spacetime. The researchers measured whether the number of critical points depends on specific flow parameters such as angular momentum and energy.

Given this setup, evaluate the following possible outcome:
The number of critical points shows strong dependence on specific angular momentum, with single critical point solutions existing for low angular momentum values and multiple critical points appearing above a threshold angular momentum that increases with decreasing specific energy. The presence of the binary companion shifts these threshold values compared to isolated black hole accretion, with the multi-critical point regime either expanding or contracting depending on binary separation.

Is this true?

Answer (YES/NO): NO